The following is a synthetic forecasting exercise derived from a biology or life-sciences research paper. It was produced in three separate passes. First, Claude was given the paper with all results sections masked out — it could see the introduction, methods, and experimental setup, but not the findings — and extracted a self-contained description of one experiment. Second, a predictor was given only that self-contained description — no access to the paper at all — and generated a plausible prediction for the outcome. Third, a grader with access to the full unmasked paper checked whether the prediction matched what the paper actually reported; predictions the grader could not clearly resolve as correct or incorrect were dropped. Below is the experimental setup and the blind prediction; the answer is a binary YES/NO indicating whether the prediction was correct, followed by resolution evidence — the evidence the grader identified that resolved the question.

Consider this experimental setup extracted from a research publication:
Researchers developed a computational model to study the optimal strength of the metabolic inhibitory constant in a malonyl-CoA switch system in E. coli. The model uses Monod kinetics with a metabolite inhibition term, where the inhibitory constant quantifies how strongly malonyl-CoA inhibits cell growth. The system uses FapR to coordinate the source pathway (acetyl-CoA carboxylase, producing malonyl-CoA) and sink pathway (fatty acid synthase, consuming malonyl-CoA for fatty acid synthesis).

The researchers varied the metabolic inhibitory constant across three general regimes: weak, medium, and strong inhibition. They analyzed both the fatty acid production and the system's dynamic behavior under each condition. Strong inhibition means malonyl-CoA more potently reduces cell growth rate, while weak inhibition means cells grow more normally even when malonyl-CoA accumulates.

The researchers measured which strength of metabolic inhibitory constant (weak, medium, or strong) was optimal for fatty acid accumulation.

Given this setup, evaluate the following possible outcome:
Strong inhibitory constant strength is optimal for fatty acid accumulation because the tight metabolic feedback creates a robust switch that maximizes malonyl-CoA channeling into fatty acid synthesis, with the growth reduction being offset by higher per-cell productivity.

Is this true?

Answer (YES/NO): NO